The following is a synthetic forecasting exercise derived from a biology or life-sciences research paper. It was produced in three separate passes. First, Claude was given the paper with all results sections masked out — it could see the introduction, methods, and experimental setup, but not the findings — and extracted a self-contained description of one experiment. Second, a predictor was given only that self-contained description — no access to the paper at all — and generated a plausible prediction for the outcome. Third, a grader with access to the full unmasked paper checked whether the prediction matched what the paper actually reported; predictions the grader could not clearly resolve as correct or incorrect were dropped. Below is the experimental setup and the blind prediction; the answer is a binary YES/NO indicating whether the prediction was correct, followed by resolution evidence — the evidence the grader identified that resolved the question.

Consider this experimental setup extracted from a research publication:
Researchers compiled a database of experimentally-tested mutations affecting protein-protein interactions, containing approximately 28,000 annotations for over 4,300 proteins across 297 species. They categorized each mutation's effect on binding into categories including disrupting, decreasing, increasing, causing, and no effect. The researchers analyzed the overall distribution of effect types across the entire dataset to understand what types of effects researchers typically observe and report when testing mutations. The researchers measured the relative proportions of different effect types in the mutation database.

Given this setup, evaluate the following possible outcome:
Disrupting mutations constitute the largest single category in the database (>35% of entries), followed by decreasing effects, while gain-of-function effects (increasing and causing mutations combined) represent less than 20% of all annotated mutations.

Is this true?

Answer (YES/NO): YES